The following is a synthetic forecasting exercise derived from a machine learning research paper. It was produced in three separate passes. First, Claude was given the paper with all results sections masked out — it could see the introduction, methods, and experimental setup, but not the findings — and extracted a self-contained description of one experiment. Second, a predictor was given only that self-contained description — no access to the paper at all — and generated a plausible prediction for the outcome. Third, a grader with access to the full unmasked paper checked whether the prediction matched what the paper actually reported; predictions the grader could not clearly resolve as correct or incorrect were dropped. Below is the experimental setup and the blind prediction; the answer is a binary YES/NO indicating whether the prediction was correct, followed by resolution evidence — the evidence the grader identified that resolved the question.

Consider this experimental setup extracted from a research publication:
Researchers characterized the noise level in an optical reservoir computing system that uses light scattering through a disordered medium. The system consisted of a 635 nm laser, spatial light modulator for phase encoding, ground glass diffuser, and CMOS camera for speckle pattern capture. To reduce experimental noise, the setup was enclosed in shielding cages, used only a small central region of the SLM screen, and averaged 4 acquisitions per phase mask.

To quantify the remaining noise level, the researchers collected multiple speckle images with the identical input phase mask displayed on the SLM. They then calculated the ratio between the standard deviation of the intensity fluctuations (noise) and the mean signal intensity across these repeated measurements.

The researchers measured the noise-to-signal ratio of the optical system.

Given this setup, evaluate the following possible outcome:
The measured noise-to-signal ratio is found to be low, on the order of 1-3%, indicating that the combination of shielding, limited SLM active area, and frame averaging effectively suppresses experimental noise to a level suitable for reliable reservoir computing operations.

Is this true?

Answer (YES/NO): YES